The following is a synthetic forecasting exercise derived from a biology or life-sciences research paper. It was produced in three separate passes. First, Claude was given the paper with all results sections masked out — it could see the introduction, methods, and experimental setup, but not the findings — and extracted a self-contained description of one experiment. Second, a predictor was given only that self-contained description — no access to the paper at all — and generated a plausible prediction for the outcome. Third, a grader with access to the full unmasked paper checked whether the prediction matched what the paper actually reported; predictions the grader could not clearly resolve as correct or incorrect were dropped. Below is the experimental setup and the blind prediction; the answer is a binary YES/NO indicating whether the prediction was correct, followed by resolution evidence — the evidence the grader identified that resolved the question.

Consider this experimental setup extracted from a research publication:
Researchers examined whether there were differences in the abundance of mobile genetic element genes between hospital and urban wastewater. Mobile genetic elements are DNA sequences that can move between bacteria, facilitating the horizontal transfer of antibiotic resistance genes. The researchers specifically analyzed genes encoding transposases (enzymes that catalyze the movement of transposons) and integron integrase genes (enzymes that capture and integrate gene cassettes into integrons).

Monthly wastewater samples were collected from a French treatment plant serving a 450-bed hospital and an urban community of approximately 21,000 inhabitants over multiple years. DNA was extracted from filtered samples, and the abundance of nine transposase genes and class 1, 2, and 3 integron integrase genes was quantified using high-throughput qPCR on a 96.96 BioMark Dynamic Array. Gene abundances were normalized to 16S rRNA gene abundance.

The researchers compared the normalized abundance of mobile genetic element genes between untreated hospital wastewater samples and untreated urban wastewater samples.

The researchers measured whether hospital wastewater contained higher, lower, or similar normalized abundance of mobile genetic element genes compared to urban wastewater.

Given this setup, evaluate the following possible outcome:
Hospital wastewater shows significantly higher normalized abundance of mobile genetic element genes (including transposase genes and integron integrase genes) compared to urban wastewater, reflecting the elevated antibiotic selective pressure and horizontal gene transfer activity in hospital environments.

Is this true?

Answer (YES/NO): YES